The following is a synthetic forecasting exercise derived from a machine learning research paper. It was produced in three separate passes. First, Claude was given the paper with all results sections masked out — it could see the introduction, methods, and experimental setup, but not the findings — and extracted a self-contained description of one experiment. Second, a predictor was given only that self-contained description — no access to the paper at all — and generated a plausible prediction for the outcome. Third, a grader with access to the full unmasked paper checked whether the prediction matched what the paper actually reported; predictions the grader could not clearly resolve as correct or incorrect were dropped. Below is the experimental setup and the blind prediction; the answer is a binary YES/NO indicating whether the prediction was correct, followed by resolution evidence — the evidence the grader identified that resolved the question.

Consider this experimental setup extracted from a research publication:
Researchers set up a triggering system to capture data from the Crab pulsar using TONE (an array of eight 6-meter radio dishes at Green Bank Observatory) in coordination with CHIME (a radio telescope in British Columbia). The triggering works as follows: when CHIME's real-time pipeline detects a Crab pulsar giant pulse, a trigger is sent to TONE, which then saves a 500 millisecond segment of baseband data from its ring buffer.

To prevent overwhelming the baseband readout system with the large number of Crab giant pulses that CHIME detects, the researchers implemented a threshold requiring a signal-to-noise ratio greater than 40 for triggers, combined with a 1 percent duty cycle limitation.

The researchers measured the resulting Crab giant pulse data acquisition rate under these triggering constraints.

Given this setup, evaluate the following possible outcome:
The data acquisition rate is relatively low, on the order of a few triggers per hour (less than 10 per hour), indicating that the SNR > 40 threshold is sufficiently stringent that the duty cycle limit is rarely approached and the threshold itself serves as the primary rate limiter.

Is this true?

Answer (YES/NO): NO